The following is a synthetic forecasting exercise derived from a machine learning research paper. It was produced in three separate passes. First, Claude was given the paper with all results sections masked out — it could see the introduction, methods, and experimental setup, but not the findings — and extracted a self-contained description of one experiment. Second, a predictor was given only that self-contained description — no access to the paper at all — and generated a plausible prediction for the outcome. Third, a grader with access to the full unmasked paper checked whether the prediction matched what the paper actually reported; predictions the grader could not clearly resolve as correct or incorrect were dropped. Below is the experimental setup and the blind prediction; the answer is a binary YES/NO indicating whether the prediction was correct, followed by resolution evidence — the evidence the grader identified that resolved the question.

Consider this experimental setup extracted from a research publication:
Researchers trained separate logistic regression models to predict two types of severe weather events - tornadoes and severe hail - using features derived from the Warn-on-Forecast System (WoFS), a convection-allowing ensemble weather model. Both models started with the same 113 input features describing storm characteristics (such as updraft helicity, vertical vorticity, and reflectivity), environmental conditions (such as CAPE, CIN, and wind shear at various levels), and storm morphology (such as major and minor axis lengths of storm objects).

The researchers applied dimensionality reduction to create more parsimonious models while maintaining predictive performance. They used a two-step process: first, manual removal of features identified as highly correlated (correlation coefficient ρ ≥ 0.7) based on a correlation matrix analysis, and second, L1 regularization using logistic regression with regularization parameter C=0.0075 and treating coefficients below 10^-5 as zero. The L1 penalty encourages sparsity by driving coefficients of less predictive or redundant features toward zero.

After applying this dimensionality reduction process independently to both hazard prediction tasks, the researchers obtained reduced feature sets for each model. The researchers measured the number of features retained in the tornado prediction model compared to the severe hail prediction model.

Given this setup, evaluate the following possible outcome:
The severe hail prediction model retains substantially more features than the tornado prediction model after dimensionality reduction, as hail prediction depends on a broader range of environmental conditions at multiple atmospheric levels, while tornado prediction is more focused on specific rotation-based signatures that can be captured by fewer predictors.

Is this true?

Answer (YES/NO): YES